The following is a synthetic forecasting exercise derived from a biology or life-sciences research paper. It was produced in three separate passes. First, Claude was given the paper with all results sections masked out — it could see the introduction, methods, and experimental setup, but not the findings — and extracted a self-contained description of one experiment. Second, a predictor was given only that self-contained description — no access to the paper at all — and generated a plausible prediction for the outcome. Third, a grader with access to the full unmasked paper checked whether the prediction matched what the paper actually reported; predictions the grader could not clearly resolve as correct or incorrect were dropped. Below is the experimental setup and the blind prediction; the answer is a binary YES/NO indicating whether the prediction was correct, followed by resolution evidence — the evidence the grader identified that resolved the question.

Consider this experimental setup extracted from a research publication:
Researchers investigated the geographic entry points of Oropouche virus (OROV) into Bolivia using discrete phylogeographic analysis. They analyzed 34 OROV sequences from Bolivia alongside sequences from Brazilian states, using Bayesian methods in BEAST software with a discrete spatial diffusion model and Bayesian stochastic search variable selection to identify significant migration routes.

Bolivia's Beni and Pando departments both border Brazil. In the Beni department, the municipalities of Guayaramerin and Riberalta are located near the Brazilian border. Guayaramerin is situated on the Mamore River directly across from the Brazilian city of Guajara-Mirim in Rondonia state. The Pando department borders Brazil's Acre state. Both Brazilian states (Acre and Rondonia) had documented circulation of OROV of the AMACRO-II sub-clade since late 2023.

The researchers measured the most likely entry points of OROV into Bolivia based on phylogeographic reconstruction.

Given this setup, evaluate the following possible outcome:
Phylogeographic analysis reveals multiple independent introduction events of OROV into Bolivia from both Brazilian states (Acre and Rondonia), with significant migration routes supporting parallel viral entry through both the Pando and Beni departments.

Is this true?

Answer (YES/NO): NO